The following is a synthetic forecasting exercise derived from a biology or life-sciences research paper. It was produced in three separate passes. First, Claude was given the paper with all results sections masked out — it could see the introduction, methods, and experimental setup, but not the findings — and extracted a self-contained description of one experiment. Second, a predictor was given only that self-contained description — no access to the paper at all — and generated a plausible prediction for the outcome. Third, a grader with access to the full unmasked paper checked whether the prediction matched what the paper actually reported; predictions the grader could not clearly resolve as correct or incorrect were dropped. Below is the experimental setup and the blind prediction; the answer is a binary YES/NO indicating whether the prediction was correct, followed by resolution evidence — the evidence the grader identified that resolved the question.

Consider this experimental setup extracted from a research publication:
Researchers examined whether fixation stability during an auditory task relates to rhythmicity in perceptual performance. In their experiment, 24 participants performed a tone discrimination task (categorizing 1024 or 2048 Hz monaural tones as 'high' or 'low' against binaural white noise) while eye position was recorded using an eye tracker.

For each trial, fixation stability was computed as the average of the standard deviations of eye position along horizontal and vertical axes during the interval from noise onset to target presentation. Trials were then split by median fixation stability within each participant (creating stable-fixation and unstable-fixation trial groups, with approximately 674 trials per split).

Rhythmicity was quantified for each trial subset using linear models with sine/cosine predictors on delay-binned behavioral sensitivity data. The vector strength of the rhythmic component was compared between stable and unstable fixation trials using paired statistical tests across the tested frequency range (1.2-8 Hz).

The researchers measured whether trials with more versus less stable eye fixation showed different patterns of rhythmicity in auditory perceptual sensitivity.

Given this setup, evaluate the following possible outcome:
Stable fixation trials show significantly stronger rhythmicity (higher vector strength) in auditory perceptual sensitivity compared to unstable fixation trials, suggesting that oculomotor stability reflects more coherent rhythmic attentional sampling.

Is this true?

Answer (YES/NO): NO